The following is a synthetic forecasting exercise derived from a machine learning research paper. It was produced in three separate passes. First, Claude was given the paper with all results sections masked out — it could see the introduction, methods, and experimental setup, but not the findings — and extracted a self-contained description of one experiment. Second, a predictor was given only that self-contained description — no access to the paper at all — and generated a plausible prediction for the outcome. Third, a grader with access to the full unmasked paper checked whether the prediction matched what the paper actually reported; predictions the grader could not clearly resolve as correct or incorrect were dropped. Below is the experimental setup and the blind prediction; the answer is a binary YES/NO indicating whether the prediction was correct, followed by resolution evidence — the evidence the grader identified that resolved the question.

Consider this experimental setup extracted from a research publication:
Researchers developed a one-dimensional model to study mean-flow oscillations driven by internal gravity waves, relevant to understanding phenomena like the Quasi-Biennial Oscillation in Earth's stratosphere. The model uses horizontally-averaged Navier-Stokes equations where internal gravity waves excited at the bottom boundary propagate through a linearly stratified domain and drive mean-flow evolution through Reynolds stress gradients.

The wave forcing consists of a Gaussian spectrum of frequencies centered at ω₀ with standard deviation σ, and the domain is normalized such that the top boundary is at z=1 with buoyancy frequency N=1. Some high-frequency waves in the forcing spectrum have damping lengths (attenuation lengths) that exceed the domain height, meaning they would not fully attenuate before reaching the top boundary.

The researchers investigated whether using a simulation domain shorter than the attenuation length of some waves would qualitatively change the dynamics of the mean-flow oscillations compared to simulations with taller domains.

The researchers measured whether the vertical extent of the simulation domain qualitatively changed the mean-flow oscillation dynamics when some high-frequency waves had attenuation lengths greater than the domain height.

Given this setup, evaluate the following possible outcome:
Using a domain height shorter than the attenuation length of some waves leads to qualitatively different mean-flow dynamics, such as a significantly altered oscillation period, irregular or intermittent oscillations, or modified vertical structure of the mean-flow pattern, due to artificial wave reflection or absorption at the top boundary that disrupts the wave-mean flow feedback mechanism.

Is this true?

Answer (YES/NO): NO